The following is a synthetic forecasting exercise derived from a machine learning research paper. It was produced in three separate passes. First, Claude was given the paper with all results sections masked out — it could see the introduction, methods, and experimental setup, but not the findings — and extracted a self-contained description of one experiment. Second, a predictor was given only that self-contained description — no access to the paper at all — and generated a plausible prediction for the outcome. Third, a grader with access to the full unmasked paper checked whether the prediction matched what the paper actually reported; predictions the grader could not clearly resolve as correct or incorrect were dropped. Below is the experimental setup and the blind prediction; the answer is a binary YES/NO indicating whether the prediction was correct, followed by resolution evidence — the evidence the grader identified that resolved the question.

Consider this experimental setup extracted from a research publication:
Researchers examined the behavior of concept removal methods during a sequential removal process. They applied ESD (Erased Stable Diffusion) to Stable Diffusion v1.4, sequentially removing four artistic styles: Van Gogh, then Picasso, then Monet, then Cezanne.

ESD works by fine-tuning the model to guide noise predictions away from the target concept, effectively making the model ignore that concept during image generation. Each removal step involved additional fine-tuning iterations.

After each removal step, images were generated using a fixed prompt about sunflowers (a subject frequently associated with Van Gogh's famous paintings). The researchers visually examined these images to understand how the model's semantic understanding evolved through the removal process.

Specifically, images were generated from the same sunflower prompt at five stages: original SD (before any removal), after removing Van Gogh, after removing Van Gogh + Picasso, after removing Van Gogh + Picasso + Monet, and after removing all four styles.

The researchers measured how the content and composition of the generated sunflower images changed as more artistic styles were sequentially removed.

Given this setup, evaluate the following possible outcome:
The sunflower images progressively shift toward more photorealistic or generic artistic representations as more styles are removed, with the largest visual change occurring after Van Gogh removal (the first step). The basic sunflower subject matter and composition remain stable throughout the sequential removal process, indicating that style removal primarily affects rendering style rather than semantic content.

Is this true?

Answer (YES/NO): NO